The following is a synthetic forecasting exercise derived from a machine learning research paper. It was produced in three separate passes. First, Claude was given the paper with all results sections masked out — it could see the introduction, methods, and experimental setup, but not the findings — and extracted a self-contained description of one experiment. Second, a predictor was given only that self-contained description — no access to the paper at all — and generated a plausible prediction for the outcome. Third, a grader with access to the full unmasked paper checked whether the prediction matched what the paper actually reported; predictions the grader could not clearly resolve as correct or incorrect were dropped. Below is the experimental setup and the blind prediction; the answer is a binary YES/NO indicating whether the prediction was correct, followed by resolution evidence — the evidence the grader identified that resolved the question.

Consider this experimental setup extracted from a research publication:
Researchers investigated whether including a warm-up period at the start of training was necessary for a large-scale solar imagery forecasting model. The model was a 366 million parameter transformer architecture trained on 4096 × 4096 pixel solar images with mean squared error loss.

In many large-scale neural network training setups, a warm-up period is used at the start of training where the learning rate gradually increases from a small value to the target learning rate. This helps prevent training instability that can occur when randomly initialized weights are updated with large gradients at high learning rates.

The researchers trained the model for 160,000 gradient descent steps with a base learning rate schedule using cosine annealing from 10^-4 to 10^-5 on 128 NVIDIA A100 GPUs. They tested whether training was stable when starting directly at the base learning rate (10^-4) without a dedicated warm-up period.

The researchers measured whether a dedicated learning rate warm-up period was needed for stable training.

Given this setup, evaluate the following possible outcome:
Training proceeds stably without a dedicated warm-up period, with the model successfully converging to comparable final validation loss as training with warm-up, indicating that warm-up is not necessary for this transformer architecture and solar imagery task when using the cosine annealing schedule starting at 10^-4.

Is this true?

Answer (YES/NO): NO